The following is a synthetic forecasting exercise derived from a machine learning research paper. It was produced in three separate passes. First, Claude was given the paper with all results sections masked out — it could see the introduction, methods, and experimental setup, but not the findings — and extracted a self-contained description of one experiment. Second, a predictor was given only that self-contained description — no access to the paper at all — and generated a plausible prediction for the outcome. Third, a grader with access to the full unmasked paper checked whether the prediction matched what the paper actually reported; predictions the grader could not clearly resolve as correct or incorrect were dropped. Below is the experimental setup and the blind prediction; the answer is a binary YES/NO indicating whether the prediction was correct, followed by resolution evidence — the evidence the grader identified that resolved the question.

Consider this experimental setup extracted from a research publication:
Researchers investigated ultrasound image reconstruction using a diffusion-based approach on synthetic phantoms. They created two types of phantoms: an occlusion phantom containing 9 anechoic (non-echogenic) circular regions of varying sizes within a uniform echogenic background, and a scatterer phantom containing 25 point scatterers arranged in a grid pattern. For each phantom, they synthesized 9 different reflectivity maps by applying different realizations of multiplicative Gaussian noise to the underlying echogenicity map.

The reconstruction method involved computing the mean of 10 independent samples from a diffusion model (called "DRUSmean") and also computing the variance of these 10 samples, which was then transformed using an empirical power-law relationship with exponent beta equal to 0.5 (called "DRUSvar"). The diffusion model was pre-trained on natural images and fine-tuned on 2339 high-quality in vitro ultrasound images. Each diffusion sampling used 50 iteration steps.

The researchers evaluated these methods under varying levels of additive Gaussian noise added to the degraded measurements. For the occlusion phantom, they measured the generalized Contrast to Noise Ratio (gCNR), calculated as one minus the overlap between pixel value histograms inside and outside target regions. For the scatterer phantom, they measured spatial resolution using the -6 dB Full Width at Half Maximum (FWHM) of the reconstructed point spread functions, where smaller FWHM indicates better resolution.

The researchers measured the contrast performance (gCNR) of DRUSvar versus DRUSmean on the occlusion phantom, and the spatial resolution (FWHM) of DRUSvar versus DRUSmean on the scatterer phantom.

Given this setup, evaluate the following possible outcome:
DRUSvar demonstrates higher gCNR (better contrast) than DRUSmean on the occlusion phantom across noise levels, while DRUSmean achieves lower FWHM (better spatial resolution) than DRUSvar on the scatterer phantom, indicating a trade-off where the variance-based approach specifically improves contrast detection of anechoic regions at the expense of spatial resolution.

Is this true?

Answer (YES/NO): YES